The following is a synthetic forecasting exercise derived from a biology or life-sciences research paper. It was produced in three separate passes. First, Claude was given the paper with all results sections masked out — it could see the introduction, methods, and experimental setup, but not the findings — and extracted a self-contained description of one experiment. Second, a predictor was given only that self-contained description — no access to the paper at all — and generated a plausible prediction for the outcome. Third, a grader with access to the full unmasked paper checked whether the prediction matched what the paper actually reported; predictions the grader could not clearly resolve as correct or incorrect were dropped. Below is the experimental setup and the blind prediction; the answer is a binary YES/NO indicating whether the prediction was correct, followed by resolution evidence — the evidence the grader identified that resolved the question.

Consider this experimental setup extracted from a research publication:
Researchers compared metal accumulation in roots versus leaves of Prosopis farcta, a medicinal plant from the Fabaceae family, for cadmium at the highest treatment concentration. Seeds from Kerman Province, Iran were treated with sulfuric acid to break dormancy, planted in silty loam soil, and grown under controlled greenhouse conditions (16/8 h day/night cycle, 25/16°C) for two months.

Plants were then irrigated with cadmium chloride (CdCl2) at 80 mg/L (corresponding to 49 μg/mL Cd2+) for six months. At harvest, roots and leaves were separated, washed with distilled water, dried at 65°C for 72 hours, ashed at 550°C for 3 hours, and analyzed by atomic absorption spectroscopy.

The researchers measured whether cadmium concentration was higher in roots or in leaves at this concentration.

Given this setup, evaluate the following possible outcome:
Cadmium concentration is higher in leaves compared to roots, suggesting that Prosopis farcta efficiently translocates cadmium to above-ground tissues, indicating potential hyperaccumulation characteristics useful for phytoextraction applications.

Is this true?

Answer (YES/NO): YES